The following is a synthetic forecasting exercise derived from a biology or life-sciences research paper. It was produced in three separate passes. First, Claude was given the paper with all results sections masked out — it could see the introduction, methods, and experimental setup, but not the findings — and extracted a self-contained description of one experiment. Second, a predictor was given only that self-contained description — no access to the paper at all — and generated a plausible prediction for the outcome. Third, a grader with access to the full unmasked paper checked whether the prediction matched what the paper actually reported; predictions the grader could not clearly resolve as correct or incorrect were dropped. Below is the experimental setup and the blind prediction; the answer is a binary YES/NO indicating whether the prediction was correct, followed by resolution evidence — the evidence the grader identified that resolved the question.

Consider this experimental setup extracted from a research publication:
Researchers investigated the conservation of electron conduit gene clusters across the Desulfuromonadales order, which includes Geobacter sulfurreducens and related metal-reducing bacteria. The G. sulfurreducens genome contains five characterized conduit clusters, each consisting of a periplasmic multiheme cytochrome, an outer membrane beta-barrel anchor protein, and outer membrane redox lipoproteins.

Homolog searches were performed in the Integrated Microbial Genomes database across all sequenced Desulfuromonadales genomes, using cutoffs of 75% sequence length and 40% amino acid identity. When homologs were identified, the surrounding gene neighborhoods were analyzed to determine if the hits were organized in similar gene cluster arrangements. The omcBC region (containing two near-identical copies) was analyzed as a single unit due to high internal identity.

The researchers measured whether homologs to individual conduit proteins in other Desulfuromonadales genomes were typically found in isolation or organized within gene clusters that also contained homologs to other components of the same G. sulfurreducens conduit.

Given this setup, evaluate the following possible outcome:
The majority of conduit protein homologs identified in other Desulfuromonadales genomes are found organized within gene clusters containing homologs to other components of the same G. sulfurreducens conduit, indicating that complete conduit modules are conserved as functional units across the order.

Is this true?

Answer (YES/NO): YES